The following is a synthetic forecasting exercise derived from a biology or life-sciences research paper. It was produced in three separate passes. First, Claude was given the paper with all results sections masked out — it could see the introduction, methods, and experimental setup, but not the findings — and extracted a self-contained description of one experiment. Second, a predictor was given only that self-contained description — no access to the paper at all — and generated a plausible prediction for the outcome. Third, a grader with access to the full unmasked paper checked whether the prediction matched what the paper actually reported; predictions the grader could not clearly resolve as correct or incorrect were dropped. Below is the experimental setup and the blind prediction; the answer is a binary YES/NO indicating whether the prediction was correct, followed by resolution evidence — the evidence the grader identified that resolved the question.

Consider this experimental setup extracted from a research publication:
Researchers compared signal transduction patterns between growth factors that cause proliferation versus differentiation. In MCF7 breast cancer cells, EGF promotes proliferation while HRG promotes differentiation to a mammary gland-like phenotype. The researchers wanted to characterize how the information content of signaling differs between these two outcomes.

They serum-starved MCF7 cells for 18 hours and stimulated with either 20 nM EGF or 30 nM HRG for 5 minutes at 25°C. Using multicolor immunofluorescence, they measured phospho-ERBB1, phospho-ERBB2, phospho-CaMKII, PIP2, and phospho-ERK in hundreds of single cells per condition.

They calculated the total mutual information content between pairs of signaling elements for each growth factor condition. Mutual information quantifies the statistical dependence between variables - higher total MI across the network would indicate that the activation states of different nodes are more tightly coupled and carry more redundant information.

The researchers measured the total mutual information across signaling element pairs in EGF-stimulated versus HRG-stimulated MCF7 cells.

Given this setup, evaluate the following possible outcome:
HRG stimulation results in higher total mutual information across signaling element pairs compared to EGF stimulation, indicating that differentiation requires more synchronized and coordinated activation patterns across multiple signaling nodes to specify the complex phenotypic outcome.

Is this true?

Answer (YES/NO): NO